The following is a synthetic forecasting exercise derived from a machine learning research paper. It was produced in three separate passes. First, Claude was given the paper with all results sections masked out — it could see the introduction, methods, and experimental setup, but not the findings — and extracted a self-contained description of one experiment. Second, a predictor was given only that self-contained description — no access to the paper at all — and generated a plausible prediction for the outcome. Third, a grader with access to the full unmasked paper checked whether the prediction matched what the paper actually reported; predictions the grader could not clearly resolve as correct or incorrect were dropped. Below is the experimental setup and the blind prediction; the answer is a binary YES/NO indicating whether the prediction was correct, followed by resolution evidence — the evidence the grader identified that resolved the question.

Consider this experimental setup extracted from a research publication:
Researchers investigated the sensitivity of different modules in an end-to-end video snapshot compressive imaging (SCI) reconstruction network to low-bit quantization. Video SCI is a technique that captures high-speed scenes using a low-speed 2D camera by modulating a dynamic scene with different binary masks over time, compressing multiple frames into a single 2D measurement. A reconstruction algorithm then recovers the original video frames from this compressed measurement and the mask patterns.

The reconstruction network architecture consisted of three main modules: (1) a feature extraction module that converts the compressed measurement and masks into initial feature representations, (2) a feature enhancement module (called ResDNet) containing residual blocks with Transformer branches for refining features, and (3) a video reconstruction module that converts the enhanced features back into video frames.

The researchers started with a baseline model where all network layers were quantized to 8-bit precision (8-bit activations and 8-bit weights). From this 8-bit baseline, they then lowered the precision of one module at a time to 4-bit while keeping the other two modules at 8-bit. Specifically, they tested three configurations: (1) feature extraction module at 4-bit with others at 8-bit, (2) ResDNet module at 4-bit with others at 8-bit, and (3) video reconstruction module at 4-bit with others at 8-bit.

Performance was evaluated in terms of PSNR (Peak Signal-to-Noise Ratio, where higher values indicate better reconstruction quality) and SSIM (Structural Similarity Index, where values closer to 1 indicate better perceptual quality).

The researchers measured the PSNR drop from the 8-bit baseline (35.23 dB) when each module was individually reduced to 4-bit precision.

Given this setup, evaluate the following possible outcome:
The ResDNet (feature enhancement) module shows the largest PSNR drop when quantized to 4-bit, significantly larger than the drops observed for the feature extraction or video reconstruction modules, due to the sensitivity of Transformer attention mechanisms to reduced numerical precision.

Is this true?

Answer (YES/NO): NO